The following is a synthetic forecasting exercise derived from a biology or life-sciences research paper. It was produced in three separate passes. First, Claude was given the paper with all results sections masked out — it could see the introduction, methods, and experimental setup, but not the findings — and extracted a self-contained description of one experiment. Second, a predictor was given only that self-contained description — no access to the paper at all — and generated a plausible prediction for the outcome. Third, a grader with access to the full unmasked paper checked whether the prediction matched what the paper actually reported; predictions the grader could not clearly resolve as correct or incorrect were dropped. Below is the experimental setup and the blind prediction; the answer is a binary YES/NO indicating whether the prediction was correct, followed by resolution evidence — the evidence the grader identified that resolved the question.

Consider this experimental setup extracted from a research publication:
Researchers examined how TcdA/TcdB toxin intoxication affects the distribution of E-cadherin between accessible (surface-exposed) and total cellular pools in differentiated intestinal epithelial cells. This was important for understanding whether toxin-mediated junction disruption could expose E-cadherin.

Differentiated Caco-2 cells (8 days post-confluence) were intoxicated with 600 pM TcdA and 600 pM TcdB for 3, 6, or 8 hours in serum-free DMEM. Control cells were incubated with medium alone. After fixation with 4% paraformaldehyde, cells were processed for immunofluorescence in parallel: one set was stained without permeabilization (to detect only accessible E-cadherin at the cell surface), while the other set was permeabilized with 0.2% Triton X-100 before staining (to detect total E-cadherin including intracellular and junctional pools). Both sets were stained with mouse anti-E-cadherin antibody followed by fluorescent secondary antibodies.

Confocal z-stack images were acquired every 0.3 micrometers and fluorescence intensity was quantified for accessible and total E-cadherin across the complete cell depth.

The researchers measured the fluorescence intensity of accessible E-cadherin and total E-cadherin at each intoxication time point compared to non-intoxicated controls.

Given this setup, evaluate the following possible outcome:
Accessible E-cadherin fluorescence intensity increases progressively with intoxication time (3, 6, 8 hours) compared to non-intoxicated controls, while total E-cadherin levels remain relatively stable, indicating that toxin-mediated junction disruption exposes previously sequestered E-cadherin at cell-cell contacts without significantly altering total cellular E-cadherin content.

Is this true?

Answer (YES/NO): NO